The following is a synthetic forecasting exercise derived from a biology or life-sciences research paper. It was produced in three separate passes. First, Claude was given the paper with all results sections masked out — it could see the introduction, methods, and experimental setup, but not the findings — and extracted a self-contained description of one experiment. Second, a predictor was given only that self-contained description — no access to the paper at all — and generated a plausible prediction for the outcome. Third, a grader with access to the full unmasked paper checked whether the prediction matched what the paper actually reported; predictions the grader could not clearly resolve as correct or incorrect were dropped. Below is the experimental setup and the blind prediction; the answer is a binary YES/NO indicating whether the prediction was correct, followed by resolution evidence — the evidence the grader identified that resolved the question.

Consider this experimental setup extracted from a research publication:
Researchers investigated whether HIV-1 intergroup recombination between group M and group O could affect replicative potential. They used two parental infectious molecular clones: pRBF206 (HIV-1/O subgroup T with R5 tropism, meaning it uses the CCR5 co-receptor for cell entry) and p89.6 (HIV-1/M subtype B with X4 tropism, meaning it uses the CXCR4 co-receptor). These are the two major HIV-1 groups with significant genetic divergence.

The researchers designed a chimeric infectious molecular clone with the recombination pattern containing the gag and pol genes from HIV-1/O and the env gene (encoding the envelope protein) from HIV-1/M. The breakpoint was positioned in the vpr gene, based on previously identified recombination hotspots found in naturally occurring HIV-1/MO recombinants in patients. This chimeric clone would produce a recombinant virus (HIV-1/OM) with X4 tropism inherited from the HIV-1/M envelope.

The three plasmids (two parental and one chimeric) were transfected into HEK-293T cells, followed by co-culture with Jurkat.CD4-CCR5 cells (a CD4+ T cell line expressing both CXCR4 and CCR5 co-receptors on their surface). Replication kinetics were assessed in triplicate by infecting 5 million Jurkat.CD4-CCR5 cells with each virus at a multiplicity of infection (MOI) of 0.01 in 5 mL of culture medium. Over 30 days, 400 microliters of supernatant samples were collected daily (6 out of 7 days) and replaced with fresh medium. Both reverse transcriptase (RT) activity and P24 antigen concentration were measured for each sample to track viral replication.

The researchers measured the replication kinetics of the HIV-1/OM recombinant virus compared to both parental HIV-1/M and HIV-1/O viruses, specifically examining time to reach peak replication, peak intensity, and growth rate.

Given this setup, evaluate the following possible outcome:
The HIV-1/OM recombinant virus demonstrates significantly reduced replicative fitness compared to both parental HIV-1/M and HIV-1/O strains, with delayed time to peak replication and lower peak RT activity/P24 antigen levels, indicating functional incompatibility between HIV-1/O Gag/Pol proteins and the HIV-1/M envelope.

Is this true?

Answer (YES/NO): NO